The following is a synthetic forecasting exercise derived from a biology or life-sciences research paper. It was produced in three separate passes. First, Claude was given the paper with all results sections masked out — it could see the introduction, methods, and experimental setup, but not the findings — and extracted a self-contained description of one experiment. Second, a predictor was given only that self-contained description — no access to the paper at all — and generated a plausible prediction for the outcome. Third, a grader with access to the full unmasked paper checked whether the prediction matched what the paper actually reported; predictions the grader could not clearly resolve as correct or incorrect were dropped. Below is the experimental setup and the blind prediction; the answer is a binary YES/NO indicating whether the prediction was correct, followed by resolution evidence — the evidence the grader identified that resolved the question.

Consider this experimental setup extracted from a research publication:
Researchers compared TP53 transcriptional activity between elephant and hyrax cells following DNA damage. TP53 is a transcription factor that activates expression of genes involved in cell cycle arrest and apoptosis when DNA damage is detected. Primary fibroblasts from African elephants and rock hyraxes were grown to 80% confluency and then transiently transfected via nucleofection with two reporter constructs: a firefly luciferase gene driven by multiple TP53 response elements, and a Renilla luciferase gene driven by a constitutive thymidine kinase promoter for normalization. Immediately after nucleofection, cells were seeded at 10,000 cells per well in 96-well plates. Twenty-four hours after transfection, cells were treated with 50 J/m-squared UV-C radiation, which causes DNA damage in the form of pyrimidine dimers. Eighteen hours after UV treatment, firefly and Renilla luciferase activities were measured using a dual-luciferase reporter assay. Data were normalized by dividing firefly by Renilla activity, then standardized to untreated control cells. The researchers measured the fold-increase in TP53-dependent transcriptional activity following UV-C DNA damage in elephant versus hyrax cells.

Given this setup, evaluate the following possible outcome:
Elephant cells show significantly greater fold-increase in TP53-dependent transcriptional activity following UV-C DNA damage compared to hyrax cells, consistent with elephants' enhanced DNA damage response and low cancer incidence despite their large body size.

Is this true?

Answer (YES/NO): YES